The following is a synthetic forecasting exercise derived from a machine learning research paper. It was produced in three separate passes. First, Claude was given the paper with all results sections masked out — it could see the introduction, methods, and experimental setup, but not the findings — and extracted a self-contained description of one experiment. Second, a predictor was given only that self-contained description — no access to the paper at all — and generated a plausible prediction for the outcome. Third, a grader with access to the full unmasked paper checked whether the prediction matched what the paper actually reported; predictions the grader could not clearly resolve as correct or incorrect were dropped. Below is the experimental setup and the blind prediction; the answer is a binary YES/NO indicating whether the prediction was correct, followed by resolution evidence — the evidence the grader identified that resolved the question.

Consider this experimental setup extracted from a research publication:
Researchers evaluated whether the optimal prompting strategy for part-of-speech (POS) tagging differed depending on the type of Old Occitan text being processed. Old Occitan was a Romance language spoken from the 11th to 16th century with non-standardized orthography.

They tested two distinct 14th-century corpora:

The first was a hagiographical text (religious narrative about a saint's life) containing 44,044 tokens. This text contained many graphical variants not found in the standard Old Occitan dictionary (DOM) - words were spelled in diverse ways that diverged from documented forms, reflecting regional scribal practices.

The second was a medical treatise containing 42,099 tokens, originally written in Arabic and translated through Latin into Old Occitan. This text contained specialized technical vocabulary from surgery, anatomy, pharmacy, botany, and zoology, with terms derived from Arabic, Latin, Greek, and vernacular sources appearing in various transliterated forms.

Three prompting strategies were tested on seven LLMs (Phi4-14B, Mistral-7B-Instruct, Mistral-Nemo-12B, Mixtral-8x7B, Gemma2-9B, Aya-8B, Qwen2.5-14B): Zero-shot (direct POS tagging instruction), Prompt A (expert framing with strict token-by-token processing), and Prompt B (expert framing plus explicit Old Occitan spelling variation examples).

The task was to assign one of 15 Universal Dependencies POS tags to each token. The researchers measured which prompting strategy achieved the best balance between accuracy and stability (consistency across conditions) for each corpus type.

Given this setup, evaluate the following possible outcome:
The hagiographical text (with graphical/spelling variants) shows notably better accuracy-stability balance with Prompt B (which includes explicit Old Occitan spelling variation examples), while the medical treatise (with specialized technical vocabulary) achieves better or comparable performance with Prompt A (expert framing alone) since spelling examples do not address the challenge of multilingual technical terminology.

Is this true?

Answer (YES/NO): NO